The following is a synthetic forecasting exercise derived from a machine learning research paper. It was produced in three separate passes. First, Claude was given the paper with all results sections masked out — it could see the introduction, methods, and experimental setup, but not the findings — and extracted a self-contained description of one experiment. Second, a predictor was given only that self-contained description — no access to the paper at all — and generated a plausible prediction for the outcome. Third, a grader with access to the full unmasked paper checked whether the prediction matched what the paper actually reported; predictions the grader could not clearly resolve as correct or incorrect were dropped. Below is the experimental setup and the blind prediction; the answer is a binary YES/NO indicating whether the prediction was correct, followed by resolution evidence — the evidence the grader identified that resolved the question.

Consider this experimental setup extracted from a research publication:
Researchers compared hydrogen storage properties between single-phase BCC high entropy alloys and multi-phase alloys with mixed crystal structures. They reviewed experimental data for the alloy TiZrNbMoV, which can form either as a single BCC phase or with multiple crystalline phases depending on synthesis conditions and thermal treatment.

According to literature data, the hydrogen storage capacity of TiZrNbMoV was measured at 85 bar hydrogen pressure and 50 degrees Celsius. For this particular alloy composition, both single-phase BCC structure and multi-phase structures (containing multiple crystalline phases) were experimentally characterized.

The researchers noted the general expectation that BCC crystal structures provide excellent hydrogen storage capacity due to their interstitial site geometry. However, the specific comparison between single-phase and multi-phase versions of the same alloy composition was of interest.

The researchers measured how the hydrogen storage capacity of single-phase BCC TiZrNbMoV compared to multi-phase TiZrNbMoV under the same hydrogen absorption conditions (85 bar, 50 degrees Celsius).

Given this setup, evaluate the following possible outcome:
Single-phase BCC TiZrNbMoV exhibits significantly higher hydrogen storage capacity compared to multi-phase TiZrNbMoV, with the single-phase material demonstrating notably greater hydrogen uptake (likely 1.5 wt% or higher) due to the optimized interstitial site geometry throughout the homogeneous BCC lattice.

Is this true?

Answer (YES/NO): NO